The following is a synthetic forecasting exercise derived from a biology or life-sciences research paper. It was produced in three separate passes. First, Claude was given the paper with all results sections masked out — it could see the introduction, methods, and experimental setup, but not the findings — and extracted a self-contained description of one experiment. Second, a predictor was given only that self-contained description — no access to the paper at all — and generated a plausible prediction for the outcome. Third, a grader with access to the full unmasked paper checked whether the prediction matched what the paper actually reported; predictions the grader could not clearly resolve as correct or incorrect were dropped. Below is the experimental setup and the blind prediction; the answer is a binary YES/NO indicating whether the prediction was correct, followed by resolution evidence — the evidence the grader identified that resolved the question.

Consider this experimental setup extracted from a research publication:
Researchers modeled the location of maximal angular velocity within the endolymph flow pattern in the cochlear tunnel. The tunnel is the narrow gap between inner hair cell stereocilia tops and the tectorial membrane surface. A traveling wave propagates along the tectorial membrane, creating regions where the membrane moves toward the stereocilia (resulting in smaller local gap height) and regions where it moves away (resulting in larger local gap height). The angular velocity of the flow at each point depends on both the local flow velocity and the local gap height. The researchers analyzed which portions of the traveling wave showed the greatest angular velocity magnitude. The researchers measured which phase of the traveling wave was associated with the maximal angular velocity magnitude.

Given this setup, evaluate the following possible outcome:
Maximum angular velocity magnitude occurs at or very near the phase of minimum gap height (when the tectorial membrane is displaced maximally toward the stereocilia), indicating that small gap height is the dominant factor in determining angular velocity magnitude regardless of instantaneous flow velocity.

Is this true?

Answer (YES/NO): YES